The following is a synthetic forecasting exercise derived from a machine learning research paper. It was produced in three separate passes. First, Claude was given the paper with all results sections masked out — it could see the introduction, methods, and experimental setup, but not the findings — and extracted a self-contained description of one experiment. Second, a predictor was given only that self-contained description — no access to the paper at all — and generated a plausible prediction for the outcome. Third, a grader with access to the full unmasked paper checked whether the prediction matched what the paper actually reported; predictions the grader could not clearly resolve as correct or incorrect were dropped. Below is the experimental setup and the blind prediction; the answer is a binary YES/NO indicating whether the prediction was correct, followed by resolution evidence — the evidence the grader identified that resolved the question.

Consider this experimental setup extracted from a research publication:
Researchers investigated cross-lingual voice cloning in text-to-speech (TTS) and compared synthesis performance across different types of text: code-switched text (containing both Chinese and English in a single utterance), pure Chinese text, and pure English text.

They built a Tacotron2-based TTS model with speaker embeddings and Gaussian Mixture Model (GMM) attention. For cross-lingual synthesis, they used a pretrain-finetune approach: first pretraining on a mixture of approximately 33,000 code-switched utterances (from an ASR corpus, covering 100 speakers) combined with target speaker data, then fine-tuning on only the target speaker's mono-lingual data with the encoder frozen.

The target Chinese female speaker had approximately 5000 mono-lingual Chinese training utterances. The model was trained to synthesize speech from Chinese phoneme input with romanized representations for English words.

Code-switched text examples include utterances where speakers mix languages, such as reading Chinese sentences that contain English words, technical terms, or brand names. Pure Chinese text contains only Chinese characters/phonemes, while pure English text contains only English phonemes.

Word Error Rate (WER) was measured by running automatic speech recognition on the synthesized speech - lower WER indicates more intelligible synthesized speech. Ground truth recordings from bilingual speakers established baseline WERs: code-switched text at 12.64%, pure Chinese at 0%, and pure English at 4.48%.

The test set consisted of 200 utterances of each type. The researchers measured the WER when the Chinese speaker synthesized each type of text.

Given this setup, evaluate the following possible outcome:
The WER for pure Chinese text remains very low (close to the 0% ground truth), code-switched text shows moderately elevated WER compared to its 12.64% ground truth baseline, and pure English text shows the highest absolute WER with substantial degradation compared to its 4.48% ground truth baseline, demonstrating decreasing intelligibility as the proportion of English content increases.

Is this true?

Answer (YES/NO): YES